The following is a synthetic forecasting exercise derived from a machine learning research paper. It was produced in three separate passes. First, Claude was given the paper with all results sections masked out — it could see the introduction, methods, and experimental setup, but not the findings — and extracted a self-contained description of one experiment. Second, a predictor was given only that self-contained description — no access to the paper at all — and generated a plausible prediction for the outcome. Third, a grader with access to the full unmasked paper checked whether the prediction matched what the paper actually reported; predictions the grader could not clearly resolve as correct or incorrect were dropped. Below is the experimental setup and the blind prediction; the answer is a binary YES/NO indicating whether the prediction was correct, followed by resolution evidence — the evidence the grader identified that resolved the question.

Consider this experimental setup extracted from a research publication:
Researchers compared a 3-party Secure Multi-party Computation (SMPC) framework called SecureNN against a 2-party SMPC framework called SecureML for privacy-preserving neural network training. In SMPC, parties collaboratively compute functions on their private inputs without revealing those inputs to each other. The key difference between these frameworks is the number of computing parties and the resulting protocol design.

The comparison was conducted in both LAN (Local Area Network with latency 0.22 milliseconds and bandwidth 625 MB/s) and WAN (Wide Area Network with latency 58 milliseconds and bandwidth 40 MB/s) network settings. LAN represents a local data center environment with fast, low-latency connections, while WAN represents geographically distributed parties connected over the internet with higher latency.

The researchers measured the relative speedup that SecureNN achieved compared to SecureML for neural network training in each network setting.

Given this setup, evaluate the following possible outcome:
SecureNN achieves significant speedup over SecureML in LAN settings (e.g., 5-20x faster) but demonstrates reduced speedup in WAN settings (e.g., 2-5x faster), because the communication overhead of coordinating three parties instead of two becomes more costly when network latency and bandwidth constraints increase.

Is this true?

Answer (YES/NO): NO